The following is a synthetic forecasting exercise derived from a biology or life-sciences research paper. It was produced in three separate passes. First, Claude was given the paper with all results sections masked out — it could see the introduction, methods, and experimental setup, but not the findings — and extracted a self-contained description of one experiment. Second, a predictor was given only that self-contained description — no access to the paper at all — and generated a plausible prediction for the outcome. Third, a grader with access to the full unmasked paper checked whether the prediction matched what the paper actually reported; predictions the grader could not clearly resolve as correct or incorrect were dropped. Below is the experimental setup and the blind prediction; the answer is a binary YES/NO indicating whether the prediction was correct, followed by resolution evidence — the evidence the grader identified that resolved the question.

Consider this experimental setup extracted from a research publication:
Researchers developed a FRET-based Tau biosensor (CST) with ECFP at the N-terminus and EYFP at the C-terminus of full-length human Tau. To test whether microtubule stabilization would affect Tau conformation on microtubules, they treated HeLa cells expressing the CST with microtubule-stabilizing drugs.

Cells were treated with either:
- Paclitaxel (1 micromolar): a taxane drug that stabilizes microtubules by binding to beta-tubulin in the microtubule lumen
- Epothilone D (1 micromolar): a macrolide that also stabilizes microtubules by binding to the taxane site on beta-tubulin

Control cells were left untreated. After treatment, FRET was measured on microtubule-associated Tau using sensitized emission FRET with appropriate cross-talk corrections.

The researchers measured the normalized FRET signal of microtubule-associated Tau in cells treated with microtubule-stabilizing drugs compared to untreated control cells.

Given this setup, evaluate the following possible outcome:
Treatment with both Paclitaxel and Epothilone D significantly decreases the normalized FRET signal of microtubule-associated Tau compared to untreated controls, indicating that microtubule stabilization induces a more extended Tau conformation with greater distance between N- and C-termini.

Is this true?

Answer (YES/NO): NO